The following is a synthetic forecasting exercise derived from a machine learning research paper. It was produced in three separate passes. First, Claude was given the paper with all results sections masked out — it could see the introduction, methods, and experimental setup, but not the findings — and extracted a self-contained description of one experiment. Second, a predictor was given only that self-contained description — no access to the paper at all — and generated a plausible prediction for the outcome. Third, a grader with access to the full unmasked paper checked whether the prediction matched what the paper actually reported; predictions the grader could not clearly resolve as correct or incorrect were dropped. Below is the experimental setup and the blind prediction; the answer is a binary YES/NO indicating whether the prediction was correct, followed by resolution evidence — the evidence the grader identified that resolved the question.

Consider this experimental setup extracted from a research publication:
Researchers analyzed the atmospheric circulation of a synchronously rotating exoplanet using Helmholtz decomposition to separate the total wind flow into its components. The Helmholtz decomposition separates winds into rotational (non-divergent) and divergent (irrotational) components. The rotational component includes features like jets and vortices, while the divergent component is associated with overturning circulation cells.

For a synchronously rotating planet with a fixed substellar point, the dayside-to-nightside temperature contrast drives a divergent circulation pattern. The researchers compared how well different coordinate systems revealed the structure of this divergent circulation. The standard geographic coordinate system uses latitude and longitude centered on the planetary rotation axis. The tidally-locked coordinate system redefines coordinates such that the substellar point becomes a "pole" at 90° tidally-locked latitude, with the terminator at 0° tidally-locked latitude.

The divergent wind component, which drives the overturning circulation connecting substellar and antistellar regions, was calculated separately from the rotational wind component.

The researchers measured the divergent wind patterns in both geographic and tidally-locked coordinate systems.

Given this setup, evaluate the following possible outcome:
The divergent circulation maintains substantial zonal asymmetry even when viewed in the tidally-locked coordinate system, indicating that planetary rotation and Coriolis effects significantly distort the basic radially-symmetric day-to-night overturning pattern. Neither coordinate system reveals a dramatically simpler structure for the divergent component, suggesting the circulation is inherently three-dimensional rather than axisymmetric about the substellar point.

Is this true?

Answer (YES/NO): NO